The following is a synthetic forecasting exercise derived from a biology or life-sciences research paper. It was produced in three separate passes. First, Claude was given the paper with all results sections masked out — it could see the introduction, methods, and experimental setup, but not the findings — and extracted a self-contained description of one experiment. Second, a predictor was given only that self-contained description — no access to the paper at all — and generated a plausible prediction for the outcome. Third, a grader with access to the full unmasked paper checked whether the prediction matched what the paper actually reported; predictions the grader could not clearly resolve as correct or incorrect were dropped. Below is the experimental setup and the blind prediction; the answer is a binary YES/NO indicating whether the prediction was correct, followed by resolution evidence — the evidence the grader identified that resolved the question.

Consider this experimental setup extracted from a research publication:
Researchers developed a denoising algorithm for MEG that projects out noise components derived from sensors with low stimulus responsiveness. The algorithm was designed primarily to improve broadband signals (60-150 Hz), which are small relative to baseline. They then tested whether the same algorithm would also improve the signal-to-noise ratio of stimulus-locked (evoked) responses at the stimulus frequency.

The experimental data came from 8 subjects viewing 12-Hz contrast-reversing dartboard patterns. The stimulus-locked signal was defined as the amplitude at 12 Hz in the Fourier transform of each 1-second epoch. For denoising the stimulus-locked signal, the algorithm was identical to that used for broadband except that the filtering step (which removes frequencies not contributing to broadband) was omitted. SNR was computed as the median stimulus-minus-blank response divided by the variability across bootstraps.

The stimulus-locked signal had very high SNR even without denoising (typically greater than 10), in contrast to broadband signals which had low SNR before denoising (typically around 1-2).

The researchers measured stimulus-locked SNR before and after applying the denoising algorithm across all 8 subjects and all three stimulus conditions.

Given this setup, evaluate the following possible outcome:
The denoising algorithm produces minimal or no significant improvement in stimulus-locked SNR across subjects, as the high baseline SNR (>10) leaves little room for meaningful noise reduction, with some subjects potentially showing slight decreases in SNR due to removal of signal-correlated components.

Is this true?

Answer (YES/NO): NO